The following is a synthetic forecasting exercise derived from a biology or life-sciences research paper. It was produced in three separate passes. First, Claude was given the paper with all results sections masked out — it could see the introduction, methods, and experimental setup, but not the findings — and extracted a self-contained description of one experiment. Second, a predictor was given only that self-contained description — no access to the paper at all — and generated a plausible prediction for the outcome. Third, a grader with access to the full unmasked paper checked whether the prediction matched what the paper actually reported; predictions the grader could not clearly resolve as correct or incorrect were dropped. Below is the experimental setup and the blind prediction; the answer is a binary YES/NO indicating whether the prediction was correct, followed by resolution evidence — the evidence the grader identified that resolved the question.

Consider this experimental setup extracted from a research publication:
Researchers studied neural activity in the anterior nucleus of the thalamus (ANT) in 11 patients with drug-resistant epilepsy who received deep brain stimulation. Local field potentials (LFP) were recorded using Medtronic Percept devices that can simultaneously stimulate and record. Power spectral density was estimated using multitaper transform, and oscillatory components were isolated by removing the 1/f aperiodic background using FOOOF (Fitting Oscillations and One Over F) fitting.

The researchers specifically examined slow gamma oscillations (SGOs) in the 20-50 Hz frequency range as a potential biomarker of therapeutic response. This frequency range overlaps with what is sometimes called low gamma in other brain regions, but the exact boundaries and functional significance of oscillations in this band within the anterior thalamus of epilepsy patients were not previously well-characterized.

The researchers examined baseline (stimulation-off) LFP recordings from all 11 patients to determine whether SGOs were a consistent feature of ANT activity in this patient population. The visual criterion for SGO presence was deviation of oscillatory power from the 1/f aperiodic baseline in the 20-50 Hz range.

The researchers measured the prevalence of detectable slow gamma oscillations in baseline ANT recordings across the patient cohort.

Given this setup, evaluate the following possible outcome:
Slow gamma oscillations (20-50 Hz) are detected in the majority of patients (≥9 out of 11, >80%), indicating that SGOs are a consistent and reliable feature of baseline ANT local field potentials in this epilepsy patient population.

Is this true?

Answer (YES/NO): NO